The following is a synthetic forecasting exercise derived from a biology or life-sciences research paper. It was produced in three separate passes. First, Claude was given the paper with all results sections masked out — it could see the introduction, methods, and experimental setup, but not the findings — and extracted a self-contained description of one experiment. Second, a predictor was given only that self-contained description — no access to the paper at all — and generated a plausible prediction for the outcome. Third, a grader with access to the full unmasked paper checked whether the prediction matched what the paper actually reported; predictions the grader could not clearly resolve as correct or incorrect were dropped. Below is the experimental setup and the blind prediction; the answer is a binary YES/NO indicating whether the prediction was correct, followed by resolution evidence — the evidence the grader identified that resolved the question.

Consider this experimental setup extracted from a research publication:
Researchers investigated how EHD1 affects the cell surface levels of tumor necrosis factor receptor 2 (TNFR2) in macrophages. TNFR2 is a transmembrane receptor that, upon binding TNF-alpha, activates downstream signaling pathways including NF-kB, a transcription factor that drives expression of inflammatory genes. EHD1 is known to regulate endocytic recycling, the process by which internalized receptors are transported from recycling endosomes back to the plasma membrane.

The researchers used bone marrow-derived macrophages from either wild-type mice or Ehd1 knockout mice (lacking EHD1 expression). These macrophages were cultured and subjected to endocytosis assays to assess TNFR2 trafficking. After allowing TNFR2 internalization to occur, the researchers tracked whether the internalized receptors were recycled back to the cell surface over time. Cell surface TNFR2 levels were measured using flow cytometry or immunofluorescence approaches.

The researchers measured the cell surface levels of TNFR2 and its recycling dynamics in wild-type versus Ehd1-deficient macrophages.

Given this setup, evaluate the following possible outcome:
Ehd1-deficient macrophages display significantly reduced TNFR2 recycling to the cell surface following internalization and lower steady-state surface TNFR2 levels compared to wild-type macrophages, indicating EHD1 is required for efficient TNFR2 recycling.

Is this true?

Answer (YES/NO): YES